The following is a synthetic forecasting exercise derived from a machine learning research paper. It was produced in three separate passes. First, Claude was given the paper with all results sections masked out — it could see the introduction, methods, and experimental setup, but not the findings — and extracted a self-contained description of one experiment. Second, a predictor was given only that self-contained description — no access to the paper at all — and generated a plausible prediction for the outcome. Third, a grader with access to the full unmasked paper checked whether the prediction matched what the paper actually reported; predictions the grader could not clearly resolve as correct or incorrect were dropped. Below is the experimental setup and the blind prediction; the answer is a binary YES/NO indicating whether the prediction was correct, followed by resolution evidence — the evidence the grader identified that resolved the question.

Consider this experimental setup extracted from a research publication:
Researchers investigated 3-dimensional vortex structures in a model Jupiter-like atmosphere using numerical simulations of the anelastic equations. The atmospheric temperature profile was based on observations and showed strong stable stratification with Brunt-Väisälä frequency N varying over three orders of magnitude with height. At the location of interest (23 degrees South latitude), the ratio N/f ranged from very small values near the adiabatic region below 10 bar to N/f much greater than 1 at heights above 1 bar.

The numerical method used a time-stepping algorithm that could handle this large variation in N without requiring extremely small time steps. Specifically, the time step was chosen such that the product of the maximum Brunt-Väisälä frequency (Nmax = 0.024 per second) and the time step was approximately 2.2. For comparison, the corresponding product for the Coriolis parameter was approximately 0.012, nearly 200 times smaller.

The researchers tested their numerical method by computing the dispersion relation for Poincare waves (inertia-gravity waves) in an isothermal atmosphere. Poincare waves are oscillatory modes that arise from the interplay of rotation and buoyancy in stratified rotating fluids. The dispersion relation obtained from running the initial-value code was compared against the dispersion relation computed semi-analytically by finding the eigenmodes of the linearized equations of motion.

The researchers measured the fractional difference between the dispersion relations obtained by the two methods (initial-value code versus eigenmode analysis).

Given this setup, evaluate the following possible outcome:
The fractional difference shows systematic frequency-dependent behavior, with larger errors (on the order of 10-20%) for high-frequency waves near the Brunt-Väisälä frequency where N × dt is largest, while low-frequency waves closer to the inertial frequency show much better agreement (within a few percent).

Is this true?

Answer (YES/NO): NO